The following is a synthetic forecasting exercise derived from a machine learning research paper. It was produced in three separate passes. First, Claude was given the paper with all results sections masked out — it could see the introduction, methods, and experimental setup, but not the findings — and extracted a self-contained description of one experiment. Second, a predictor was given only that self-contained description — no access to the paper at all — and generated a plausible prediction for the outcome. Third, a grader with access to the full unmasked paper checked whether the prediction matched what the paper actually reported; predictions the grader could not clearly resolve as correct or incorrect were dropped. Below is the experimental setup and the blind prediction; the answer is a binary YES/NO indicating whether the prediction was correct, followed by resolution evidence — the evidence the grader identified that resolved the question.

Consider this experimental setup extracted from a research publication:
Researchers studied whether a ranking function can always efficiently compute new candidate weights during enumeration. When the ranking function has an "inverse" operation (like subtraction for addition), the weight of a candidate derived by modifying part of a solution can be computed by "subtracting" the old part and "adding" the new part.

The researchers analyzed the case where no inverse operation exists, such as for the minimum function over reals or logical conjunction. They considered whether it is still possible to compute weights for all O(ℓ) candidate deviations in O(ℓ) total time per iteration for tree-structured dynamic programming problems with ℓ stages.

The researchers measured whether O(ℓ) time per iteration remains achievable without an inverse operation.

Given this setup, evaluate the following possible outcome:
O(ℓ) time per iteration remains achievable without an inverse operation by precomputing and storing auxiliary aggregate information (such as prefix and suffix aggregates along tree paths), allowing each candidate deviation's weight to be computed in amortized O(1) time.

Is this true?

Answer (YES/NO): YES